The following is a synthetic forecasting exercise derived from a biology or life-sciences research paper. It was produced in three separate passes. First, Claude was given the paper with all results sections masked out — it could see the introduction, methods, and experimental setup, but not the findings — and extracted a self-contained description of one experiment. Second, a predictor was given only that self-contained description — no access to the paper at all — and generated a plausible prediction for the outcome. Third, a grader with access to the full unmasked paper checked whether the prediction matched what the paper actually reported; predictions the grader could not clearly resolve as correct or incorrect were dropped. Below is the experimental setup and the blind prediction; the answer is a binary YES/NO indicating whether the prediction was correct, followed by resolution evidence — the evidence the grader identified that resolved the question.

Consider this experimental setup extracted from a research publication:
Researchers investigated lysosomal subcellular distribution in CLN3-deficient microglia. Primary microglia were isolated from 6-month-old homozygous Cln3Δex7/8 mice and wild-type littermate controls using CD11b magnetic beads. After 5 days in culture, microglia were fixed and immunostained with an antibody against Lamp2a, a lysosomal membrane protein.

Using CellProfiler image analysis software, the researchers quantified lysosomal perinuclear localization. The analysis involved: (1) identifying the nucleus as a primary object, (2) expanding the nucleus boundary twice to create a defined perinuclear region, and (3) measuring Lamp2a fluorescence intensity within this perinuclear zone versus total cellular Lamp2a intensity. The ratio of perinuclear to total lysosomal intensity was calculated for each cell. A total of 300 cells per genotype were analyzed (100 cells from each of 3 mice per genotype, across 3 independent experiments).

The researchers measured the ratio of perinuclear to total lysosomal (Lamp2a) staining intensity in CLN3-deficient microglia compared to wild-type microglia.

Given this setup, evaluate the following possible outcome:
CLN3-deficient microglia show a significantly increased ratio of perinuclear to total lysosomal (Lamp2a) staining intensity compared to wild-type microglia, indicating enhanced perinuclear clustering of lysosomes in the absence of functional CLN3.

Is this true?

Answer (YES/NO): NO